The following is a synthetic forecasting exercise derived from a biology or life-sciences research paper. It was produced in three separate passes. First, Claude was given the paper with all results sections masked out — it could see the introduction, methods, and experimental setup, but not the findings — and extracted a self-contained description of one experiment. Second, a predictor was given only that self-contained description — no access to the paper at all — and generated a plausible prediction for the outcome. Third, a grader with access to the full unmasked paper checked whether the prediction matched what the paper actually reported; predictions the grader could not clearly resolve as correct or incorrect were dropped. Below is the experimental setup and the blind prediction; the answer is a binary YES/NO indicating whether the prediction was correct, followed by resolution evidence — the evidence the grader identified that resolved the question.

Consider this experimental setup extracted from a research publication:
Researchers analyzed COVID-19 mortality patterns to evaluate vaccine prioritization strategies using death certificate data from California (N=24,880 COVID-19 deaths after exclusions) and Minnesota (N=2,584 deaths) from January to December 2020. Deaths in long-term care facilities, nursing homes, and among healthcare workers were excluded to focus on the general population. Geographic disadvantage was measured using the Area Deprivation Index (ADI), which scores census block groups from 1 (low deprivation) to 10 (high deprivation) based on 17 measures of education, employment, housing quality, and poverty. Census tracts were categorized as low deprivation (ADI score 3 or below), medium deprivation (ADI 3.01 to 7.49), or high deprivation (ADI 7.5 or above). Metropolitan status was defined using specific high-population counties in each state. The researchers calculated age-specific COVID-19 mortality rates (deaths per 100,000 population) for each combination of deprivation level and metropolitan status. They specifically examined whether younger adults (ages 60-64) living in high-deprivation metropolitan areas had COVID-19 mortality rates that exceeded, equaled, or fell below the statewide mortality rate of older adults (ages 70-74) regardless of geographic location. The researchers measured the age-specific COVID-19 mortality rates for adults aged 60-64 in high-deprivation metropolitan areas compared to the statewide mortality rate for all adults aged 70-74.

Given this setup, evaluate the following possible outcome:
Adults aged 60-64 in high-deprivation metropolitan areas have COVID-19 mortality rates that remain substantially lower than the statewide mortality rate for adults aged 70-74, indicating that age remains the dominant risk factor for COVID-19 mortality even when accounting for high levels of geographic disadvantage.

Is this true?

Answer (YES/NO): NO